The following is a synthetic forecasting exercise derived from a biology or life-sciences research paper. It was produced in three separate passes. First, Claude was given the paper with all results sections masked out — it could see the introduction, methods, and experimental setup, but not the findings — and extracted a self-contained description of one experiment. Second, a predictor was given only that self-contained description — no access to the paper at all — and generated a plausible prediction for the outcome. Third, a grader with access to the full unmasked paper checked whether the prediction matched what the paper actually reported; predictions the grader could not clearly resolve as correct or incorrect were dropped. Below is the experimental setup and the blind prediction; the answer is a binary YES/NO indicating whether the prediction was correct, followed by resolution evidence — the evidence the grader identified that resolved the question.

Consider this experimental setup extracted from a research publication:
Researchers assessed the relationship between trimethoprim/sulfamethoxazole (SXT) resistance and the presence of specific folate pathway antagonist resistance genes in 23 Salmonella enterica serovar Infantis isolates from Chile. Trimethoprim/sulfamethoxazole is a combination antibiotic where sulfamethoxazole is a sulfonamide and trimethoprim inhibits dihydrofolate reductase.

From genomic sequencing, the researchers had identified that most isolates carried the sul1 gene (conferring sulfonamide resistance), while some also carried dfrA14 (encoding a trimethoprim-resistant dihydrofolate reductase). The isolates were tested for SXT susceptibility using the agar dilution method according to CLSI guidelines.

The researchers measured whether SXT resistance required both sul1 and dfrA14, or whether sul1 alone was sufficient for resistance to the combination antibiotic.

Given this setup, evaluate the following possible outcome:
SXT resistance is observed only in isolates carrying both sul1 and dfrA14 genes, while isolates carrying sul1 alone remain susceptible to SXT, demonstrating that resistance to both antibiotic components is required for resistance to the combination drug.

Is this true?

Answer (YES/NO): YES